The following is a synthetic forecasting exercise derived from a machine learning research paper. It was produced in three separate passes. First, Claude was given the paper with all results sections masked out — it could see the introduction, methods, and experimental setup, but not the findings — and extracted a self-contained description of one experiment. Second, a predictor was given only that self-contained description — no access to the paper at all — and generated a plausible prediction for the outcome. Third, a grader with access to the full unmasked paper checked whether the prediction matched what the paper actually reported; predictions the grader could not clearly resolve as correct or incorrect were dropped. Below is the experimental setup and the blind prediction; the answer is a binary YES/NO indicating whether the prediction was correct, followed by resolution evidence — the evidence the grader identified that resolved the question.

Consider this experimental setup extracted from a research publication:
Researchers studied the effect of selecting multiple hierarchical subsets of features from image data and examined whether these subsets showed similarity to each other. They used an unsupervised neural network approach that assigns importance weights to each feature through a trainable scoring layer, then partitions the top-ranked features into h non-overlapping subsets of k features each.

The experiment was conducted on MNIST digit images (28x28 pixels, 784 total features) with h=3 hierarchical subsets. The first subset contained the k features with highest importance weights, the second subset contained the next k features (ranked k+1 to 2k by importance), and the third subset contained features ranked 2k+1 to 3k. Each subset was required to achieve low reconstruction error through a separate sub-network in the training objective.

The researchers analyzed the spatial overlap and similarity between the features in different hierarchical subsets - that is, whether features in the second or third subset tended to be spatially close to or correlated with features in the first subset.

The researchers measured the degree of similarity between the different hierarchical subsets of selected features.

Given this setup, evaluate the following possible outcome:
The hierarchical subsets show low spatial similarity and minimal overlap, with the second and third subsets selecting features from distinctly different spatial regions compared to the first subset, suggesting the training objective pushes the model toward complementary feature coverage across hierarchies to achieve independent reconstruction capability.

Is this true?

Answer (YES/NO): NO